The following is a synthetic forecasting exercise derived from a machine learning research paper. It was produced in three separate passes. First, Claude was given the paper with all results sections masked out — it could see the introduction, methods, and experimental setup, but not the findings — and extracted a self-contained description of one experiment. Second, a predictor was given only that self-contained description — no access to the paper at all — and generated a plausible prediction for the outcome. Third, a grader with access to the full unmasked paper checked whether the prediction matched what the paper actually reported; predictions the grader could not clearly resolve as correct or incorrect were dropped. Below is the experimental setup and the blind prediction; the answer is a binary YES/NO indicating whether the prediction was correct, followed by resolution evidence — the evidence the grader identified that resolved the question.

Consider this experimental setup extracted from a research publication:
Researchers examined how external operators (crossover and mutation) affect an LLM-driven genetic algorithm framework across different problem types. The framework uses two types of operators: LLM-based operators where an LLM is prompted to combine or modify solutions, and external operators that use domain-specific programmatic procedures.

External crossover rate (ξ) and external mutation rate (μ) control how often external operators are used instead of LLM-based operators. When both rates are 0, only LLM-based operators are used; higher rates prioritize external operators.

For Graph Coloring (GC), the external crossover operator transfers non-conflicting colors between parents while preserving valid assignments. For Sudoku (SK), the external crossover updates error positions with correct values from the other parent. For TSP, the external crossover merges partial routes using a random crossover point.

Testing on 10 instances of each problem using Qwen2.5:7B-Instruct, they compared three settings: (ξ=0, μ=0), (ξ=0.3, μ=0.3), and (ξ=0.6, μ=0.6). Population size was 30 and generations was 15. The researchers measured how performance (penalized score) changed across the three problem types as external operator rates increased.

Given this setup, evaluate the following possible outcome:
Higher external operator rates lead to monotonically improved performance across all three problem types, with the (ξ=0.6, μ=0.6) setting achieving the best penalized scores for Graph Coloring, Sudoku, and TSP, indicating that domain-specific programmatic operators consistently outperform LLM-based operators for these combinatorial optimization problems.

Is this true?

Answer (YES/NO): NO